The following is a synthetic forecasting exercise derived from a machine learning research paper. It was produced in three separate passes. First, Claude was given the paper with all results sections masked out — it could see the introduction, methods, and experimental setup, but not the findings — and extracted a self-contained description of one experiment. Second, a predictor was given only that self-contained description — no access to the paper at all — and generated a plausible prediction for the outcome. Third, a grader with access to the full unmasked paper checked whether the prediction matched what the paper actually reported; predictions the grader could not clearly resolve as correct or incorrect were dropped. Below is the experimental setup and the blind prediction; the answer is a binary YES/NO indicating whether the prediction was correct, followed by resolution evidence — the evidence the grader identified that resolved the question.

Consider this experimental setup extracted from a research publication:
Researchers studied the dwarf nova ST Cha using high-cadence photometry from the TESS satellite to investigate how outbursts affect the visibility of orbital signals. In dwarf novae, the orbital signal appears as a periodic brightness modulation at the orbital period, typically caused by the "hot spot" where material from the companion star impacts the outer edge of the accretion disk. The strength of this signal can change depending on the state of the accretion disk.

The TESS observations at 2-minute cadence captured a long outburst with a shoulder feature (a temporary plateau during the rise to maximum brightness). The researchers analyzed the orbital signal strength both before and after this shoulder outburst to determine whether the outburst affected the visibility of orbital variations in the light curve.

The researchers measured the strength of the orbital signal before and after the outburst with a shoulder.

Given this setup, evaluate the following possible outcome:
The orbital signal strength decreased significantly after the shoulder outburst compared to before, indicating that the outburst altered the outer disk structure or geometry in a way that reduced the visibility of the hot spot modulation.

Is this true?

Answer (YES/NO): NO